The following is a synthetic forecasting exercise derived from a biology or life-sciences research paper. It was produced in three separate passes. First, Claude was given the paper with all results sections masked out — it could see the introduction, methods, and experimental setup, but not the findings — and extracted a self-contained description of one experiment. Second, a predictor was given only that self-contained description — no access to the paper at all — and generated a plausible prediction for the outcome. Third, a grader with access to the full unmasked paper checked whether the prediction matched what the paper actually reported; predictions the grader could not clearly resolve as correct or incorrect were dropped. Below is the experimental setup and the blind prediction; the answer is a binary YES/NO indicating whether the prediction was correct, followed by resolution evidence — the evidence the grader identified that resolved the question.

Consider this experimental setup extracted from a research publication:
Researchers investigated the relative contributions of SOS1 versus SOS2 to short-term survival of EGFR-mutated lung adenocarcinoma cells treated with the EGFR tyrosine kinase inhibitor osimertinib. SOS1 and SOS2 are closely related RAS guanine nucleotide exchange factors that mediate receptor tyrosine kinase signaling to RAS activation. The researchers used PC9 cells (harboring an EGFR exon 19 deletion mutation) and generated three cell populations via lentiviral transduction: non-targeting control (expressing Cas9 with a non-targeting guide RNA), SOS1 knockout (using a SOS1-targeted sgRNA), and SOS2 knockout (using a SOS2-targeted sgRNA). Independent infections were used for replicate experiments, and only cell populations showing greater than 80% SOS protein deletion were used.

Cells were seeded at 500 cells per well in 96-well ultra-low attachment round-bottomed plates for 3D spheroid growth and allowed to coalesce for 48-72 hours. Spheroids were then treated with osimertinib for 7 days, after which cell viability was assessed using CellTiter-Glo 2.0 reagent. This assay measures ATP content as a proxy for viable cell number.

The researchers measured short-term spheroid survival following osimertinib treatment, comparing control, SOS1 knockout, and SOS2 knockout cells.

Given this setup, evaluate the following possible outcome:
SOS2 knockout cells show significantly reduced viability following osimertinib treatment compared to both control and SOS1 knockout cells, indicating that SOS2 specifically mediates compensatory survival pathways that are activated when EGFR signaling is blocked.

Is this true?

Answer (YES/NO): NO